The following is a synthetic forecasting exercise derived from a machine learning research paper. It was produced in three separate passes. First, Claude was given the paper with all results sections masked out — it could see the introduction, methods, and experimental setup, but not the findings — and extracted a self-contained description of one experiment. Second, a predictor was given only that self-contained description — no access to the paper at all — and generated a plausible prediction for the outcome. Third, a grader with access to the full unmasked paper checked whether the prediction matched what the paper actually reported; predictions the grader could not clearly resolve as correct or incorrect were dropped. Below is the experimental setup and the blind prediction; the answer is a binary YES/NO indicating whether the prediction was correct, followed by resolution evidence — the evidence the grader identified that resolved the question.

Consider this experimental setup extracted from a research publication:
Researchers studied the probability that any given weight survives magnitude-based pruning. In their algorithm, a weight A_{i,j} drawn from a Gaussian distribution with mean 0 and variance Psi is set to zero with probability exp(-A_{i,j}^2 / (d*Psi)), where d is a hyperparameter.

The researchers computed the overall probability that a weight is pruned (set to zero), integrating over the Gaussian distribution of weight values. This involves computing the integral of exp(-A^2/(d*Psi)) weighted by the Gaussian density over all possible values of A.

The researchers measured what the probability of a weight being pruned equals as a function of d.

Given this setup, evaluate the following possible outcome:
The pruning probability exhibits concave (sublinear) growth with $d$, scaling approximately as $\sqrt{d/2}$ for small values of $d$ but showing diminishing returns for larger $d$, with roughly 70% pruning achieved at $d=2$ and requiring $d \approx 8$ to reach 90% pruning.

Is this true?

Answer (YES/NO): NO